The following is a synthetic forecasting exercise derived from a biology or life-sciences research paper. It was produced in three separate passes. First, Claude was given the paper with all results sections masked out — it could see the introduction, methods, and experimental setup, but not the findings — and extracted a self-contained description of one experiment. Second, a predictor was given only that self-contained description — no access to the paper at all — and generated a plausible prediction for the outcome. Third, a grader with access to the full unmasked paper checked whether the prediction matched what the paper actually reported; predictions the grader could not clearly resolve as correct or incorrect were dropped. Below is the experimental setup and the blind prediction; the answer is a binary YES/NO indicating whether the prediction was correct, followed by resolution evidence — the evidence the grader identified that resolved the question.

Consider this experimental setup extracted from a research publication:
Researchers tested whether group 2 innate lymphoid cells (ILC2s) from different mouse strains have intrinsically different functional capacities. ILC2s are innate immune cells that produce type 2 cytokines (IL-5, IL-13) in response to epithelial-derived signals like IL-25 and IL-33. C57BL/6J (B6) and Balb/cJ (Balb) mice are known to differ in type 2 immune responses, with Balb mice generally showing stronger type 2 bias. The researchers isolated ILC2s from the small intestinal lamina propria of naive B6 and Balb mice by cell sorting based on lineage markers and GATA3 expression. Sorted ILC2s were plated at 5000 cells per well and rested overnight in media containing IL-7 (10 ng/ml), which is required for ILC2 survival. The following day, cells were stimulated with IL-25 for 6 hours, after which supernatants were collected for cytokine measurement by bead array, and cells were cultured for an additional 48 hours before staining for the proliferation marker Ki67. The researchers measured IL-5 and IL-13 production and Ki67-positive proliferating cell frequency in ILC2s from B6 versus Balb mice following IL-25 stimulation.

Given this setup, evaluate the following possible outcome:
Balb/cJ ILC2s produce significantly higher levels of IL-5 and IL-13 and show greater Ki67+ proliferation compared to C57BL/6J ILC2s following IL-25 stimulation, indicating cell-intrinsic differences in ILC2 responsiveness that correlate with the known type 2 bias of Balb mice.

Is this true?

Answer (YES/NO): NO